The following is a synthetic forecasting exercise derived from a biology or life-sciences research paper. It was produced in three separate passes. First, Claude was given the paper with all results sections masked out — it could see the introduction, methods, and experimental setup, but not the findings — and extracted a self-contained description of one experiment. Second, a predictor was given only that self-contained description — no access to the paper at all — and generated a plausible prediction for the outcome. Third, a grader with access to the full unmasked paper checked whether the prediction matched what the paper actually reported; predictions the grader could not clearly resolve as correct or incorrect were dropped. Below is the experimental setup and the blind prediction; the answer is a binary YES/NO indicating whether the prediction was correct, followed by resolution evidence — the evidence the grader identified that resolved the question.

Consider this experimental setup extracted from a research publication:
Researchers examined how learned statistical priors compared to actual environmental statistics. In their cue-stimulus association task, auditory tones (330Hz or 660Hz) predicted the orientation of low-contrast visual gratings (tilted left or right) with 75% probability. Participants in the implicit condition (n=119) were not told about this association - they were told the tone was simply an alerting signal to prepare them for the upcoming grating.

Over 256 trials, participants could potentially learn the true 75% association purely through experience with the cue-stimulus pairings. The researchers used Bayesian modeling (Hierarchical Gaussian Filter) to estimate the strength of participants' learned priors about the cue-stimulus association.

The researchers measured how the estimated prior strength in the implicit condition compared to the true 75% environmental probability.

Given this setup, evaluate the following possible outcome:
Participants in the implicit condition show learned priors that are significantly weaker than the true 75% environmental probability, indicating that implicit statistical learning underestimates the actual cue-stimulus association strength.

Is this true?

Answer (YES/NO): YES